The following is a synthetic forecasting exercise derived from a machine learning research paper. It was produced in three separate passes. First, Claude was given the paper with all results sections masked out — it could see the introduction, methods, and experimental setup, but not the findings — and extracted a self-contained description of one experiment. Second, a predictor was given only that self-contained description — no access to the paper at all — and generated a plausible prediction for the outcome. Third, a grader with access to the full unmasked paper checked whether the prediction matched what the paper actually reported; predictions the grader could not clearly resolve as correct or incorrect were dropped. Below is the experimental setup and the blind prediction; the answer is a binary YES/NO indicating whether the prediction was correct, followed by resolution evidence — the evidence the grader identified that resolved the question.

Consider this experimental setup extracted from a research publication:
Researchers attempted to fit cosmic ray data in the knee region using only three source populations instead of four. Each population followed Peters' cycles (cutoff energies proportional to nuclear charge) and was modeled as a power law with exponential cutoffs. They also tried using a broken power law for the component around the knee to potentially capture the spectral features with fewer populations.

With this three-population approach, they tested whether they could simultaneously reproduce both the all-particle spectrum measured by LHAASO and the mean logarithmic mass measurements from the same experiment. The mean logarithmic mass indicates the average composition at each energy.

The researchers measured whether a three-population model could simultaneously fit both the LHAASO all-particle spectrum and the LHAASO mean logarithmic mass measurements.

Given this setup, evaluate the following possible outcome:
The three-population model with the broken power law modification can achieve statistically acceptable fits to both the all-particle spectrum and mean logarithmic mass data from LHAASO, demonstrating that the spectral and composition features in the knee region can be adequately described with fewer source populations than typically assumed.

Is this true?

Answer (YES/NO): NO